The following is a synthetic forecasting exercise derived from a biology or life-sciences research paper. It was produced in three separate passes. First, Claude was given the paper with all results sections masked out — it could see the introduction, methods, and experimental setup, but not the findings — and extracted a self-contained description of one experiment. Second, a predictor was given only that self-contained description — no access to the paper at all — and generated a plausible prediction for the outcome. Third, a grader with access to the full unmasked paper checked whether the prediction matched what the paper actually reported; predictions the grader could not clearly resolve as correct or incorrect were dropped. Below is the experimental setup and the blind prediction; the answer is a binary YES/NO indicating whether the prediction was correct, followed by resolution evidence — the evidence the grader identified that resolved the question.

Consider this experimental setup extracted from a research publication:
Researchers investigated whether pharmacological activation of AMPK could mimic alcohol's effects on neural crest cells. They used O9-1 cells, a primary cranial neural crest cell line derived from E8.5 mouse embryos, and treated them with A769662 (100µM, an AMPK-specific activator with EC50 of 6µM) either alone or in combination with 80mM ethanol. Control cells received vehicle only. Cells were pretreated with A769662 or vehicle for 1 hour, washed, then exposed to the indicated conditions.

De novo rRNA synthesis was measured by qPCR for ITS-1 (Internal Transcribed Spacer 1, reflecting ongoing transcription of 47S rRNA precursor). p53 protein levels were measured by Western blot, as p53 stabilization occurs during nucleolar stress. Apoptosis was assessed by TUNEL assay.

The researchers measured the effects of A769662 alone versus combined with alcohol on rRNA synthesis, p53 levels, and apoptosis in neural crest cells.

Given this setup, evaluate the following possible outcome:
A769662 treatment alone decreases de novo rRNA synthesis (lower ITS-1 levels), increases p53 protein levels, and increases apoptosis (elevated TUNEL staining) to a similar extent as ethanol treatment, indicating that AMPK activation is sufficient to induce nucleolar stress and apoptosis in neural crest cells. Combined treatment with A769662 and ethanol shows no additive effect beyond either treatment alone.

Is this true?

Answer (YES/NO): NO